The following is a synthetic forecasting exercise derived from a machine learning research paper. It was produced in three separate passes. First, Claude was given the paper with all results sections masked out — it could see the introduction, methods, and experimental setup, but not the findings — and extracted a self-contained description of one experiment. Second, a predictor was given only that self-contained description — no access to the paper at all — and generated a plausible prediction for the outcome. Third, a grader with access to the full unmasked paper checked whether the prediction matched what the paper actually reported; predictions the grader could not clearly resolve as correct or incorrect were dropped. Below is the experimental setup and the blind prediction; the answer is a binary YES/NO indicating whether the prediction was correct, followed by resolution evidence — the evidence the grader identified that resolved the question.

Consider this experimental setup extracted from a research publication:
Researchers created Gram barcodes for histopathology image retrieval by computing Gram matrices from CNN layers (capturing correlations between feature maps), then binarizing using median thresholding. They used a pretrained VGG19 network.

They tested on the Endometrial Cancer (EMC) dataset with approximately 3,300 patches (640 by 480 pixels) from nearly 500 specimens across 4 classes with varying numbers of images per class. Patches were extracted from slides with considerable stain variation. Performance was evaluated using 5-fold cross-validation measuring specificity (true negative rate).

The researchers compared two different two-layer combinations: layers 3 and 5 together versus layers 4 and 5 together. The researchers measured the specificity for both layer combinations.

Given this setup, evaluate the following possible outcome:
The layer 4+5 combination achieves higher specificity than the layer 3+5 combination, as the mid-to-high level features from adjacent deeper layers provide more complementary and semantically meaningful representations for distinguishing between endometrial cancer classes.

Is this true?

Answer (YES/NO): NO